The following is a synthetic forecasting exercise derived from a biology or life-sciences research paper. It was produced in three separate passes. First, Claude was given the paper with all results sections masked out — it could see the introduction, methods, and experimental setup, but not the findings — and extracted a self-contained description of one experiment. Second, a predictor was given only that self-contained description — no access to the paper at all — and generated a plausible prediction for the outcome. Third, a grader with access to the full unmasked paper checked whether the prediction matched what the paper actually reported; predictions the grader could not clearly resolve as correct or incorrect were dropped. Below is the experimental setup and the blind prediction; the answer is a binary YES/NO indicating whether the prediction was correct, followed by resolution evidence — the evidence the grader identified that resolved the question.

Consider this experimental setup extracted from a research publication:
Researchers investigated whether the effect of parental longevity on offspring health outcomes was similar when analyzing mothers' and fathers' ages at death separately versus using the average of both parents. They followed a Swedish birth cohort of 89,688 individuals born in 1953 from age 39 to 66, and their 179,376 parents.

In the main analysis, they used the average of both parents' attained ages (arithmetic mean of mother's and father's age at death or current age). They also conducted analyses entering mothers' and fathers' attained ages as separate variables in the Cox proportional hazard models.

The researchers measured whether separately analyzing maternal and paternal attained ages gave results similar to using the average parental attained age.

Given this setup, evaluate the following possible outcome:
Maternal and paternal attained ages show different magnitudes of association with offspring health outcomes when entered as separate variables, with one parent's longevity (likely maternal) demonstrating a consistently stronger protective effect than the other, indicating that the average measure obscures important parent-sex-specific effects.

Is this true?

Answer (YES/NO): NO